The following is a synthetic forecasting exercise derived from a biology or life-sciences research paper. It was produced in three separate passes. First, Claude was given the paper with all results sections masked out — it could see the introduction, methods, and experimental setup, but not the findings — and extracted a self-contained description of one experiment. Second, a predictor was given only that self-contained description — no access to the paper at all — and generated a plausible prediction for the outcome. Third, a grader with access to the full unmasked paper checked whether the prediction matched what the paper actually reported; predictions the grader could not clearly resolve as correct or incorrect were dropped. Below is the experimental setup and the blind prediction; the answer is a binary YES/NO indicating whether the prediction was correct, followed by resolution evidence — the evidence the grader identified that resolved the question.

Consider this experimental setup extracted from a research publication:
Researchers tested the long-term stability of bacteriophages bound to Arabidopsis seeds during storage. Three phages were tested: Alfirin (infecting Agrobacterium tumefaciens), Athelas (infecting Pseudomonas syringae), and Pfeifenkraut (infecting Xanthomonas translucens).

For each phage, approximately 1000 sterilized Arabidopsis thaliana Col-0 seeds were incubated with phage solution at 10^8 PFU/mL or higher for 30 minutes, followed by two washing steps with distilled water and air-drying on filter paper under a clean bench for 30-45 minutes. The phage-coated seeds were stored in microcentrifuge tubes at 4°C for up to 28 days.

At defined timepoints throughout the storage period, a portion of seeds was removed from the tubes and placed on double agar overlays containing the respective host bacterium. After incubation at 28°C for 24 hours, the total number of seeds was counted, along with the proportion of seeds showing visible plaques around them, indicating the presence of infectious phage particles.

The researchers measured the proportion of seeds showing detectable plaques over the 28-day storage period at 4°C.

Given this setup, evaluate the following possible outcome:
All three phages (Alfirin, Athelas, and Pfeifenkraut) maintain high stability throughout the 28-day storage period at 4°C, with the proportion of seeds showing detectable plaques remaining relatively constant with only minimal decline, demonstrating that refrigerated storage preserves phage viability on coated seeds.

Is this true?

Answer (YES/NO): NO